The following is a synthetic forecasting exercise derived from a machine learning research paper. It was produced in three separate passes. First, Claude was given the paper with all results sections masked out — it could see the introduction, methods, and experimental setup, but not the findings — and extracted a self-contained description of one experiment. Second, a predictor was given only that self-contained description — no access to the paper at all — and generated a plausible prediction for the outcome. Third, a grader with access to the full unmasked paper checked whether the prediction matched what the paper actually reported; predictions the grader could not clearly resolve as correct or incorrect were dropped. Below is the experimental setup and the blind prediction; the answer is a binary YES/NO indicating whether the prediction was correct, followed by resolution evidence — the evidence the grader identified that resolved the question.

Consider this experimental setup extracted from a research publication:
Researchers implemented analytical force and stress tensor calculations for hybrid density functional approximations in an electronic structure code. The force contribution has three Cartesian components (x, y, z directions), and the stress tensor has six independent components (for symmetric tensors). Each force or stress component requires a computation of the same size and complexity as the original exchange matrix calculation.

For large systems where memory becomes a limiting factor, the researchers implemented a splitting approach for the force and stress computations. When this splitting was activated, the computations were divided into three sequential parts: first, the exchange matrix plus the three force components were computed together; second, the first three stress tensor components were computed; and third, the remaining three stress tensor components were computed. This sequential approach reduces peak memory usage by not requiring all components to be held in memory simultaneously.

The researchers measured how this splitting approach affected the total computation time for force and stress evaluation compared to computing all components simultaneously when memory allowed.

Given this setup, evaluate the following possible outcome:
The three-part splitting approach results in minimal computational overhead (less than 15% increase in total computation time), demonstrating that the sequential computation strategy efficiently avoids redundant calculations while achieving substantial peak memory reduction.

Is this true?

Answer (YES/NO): NO